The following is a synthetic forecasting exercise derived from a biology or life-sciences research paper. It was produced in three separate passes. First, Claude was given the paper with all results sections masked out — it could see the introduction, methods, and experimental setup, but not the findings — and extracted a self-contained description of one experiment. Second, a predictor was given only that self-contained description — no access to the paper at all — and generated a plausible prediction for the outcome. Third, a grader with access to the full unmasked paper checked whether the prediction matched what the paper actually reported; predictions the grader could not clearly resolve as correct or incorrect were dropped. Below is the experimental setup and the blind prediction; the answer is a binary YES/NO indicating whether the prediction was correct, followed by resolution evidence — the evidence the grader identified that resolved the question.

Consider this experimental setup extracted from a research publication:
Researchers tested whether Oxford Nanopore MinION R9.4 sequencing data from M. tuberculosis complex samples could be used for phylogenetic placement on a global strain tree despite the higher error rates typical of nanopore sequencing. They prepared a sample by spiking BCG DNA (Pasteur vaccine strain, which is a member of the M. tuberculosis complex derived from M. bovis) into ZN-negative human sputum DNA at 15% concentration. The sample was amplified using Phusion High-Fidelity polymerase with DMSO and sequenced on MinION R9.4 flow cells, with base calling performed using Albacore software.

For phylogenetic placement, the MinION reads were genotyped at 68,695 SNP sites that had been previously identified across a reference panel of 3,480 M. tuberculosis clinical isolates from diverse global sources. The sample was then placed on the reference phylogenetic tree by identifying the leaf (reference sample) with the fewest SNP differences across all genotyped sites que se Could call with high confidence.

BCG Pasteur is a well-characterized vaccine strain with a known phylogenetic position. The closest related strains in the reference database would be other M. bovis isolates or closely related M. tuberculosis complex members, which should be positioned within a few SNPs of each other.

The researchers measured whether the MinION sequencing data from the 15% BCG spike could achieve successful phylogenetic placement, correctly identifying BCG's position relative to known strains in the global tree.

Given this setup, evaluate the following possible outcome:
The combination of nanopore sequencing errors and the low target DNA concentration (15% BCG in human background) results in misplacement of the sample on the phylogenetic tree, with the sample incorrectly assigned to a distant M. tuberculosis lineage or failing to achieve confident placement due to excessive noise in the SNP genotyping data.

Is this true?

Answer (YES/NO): NO